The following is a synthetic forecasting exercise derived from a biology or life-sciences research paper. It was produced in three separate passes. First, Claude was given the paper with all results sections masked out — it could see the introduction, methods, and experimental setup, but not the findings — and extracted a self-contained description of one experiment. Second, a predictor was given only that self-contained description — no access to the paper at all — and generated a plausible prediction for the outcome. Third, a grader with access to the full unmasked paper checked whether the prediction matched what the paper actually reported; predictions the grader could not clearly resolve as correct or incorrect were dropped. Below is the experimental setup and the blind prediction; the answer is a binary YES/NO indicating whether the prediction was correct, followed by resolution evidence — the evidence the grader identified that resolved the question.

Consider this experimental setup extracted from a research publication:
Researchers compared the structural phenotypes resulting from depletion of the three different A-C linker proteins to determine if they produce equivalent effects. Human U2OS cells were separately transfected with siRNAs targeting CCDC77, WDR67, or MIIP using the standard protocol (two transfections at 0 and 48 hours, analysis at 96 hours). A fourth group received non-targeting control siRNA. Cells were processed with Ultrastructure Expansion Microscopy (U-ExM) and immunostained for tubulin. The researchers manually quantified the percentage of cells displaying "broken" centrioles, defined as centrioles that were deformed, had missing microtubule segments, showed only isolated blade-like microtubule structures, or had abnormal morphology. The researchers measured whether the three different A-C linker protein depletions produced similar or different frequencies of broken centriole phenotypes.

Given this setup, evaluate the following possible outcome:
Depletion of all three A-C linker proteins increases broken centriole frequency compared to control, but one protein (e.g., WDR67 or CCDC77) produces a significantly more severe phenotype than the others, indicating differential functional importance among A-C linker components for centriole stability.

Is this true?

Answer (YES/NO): NO